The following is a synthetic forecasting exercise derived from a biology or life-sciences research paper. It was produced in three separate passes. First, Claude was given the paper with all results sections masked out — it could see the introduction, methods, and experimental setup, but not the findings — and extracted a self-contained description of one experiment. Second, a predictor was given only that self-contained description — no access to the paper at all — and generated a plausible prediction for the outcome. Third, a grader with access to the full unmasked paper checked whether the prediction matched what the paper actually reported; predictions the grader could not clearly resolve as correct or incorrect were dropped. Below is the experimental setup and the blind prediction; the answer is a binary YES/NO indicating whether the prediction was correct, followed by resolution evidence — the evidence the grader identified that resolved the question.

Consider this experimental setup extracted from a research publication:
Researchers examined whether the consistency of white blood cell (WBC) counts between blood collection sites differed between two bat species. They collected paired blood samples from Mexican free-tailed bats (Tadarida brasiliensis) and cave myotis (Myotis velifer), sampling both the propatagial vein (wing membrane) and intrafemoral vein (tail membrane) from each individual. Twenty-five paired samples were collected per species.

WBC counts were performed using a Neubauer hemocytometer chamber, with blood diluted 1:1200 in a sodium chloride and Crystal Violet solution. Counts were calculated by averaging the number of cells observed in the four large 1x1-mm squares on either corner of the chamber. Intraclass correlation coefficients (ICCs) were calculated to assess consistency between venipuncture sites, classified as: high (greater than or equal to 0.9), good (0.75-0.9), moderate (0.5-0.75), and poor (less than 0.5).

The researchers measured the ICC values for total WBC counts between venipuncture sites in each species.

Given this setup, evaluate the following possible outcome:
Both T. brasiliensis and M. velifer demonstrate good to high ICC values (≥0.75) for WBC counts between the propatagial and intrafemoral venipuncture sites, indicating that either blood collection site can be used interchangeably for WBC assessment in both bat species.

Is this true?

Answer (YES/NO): NO